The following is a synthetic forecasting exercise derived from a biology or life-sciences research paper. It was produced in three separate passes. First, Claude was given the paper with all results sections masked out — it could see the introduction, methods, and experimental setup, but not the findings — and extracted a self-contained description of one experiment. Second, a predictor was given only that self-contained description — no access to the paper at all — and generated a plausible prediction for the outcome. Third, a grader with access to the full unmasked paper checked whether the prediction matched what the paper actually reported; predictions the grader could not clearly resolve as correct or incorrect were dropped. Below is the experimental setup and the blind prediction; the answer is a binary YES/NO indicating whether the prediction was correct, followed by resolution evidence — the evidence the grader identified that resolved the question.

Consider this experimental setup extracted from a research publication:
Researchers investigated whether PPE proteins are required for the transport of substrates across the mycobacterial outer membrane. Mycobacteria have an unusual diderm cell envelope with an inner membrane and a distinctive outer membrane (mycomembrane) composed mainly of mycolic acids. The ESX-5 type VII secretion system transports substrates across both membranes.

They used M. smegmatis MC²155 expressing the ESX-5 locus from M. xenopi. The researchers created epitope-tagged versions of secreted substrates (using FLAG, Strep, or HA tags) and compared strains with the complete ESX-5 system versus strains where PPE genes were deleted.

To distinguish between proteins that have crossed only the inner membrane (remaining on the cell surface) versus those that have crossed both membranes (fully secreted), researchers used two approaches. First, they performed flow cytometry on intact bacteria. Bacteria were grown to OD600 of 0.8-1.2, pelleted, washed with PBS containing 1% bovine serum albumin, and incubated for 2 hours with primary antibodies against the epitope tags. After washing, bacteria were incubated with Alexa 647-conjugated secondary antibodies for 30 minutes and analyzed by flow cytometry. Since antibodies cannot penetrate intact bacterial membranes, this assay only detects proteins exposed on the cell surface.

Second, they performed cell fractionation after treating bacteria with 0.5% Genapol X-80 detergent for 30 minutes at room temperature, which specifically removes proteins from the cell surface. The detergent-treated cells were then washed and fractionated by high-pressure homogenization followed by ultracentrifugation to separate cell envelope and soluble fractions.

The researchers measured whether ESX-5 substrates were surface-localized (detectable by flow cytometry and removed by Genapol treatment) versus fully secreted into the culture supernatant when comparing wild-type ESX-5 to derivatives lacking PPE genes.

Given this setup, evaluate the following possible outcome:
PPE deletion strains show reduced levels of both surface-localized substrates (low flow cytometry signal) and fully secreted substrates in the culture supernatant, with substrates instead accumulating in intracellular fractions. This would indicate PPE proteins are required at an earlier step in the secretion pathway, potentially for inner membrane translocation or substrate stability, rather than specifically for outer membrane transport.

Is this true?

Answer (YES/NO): NO